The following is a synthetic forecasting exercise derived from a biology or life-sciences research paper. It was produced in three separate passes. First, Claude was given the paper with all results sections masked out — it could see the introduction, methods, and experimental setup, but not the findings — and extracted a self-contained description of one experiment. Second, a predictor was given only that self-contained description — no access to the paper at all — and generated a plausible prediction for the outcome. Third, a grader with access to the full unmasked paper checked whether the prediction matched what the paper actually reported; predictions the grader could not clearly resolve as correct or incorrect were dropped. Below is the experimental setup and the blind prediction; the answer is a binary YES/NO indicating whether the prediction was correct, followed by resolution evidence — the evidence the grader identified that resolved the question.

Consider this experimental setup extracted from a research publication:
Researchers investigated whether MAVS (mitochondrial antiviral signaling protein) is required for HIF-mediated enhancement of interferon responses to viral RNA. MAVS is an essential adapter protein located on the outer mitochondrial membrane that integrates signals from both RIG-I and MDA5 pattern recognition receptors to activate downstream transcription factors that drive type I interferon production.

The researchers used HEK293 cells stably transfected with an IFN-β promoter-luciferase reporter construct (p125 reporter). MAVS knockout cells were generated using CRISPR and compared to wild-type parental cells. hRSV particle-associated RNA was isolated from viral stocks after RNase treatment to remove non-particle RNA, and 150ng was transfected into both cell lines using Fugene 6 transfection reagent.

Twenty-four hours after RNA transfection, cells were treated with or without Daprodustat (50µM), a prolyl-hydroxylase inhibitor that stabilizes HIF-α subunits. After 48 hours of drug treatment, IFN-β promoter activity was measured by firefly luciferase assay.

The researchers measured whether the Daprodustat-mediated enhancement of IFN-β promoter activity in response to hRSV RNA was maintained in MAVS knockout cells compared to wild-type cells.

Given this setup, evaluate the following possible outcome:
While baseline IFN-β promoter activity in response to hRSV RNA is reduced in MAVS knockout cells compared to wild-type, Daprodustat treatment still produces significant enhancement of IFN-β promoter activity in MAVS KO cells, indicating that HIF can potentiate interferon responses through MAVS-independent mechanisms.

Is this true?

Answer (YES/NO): NO